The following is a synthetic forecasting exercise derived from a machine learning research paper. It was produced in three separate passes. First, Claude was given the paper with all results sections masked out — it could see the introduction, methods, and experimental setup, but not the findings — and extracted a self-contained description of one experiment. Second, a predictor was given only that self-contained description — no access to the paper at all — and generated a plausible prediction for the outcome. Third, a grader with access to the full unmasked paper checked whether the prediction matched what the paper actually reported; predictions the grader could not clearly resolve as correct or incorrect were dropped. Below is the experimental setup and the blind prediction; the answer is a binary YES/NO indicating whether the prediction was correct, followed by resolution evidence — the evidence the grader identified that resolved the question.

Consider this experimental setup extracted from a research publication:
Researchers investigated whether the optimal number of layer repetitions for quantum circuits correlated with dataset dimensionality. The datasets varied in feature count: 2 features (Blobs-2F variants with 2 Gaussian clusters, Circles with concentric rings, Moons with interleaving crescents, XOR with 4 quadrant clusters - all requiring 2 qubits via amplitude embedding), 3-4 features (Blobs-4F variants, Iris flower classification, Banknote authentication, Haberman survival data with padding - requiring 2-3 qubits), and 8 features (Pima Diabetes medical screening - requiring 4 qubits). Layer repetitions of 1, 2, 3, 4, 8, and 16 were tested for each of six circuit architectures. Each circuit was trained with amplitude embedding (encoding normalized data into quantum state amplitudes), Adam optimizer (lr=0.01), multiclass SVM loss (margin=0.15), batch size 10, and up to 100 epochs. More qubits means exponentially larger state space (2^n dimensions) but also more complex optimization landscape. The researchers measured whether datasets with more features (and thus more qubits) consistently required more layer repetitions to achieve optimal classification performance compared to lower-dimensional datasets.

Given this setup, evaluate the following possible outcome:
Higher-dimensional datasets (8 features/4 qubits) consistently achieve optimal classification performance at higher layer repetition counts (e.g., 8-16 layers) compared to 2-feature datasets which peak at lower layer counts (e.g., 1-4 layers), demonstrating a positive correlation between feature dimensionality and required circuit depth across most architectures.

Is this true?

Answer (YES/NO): NO